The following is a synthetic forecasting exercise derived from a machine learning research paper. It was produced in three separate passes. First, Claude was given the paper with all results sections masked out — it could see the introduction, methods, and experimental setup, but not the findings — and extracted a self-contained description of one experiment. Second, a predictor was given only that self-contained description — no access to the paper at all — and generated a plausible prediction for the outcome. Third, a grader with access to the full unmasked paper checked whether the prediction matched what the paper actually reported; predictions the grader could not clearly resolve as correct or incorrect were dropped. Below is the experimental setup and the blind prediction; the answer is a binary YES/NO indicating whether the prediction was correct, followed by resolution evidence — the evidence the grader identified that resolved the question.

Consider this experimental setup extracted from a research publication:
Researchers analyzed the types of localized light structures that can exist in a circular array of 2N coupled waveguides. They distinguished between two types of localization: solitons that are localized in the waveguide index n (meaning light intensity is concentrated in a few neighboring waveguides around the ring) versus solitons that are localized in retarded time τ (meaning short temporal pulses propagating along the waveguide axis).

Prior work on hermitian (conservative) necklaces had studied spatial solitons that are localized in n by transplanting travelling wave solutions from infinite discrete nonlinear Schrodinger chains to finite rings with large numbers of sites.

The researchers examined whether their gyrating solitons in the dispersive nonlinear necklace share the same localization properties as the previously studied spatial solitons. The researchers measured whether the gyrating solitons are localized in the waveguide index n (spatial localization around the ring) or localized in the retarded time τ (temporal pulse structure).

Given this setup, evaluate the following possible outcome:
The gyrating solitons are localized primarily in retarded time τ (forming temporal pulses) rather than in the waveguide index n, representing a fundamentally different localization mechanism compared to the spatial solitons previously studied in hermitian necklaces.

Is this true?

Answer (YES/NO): YES